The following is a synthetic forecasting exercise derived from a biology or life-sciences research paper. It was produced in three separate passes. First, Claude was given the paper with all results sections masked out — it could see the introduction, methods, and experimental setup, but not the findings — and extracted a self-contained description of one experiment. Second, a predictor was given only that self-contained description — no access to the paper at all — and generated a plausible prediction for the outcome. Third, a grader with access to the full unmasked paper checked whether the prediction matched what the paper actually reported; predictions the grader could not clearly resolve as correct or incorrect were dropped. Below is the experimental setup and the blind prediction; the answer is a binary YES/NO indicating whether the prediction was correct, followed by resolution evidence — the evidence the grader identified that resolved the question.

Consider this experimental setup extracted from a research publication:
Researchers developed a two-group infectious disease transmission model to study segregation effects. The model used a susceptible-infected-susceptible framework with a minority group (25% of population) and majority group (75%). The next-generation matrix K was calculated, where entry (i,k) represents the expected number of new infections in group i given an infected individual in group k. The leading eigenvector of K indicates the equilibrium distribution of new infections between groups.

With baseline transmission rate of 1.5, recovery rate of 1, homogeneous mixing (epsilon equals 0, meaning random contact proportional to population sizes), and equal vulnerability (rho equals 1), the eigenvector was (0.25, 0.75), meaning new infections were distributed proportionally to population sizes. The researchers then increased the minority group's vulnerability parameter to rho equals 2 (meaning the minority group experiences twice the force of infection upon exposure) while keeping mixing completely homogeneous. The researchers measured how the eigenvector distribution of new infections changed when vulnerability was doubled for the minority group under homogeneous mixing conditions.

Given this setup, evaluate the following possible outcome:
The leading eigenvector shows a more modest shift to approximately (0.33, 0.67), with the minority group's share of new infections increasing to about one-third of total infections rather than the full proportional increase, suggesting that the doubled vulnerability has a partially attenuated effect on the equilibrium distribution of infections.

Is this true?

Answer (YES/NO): NO